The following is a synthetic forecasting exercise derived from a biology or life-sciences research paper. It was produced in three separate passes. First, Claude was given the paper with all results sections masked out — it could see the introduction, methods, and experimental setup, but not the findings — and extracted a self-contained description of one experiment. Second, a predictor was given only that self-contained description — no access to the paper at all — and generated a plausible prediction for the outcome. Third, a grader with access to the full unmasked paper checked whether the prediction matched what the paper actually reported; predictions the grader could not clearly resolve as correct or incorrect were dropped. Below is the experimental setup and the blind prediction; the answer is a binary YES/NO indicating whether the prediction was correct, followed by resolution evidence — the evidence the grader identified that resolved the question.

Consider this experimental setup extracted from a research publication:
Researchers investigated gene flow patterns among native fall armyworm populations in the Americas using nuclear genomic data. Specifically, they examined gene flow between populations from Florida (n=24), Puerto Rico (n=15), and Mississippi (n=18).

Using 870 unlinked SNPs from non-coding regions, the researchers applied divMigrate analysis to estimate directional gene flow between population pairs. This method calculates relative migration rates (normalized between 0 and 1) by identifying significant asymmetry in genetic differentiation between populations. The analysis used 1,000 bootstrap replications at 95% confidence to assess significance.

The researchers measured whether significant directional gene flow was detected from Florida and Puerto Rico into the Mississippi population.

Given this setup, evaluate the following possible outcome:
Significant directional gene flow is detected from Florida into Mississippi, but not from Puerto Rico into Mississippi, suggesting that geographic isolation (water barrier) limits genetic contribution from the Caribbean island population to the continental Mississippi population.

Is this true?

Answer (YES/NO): NO